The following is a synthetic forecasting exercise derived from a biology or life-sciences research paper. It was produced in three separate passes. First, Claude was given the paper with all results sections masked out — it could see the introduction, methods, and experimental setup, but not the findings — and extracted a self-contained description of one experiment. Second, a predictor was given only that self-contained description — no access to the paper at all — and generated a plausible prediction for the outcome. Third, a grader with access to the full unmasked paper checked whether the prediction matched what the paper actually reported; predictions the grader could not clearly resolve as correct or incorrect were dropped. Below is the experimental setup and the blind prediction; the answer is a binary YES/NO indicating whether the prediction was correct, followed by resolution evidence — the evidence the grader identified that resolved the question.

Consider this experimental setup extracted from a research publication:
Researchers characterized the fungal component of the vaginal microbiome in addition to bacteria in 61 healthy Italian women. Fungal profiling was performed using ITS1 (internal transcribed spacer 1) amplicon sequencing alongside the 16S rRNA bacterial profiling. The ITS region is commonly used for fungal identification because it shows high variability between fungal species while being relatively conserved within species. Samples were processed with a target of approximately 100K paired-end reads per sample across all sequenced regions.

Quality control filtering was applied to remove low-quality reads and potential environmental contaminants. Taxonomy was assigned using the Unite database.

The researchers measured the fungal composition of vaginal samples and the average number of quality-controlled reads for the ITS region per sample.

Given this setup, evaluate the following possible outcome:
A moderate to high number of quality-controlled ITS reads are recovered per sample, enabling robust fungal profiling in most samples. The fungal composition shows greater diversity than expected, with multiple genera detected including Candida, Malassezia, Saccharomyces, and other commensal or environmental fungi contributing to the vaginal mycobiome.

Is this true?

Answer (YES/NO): NO